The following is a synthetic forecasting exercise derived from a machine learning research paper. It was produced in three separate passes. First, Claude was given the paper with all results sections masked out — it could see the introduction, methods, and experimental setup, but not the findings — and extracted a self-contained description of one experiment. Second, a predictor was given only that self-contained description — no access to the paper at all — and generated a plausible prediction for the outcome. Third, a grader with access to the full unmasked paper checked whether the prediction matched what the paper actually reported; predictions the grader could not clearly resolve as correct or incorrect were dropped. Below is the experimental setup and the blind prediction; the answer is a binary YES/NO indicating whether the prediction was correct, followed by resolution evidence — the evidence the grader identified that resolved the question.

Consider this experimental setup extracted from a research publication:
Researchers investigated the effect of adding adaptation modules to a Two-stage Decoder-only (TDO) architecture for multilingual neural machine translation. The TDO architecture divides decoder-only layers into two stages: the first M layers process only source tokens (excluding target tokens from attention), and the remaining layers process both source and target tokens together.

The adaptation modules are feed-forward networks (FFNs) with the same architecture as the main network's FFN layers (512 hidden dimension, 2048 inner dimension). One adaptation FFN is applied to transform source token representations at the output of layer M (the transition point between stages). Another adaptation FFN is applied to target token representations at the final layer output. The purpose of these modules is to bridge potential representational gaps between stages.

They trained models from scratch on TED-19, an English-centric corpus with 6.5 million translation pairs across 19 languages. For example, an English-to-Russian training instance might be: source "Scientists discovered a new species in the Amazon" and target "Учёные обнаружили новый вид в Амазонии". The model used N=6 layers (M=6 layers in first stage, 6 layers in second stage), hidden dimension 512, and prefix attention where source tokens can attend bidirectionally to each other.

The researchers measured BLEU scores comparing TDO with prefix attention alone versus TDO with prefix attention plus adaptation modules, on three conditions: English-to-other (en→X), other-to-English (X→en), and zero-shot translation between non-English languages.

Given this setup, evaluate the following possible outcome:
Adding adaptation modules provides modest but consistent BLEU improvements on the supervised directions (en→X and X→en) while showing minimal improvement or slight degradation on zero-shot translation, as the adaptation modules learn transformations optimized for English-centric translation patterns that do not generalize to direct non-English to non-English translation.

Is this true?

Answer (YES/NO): NO